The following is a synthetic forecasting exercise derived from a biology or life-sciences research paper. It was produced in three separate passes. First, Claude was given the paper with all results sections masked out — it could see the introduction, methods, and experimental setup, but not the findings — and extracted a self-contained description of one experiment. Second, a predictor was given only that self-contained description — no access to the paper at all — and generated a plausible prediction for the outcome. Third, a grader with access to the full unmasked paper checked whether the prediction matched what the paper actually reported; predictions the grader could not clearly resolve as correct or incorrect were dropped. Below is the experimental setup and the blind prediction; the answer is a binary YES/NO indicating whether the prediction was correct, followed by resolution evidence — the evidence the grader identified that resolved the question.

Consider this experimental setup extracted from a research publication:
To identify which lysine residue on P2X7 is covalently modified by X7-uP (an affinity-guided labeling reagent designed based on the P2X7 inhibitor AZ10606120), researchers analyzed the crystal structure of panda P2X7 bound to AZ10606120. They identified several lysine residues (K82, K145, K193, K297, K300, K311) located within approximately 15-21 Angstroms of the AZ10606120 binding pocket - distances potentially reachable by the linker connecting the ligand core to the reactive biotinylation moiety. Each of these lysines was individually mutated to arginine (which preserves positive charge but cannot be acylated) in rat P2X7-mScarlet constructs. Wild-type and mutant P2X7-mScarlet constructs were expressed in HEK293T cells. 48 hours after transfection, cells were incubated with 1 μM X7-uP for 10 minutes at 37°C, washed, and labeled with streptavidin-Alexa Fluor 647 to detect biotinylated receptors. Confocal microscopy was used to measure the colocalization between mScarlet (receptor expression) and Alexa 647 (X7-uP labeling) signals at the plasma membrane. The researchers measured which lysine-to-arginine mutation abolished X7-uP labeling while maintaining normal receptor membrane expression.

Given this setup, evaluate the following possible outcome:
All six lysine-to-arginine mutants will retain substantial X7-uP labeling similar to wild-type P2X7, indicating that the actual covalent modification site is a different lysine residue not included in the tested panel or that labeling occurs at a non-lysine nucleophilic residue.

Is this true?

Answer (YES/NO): NO